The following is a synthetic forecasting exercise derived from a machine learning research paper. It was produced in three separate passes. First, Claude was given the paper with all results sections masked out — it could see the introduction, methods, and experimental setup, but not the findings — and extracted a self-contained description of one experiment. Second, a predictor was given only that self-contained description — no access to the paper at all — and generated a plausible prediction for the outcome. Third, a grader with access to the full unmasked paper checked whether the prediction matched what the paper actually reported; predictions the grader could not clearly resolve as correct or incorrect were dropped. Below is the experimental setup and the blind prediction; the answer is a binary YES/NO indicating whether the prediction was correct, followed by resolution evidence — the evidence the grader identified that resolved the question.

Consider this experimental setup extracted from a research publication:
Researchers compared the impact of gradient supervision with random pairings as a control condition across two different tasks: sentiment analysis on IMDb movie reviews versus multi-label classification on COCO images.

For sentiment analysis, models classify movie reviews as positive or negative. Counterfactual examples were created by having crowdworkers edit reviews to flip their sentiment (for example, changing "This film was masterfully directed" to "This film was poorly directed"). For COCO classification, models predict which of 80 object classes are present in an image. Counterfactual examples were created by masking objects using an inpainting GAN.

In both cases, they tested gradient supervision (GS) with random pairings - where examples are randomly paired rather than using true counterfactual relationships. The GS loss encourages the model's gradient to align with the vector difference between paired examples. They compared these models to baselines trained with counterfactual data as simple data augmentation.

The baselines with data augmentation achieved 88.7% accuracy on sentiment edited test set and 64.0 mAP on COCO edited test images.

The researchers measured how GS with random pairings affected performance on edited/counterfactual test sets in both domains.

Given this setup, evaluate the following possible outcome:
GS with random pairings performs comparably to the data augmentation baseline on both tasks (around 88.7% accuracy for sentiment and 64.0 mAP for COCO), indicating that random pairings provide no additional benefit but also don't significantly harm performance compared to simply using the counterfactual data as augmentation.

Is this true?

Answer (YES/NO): NO